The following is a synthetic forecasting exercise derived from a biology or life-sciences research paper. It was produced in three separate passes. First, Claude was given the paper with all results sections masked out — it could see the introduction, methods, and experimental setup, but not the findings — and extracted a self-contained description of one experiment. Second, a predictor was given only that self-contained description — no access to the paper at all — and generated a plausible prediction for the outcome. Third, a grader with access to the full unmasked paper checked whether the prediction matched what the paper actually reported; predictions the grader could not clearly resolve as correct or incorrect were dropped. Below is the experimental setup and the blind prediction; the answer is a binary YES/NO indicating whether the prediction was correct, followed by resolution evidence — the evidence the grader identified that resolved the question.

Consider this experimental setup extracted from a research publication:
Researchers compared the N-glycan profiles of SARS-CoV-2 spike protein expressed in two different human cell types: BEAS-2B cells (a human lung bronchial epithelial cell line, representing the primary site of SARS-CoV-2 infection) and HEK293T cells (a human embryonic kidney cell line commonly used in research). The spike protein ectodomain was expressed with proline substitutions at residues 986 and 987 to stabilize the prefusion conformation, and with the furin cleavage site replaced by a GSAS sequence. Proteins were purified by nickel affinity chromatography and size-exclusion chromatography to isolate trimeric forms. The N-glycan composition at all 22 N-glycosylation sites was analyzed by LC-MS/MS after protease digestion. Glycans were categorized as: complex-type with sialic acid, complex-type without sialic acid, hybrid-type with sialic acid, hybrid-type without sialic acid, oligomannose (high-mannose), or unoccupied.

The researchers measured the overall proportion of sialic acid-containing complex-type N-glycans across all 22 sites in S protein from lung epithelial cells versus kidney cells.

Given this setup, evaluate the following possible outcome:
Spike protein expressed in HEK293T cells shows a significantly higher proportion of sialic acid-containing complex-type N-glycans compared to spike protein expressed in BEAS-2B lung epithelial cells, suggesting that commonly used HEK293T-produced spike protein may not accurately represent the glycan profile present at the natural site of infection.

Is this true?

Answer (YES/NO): NO